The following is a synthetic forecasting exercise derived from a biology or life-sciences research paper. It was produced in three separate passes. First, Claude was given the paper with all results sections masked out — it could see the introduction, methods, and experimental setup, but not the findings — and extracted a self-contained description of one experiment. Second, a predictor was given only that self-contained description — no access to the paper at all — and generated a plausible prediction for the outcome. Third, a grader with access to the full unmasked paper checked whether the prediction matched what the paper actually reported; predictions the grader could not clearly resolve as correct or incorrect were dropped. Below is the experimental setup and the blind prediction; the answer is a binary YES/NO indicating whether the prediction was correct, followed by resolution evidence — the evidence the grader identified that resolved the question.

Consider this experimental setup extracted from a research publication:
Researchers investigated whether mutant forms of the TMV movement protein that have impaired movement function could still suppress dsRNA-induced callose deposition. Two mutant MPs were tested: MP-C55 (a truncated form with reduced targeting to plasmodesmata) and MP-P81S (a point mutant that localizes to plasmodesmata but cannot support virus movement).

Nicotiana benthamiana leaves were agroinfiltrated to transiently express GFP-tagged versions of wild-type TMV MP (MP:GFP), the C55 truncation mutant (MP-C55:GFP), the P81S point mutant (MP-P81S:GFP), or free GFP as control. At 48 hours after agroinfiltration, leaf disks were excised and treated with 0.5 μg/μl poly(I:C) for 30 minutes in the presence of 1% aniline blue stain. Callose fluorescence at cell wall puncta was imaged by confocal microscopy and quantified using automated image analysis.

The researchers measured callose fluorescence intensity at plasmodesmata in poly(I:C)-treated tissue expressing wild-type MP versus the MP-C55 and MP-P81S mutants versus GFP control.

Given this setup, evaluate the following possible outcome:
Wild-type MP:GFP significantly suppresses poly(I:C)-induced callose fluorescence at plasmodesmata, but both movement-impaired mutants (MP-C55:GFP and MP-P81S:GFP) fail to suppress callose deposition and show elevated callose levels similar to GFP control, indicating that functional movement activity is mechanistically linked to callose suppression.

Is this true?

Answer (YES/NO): NO